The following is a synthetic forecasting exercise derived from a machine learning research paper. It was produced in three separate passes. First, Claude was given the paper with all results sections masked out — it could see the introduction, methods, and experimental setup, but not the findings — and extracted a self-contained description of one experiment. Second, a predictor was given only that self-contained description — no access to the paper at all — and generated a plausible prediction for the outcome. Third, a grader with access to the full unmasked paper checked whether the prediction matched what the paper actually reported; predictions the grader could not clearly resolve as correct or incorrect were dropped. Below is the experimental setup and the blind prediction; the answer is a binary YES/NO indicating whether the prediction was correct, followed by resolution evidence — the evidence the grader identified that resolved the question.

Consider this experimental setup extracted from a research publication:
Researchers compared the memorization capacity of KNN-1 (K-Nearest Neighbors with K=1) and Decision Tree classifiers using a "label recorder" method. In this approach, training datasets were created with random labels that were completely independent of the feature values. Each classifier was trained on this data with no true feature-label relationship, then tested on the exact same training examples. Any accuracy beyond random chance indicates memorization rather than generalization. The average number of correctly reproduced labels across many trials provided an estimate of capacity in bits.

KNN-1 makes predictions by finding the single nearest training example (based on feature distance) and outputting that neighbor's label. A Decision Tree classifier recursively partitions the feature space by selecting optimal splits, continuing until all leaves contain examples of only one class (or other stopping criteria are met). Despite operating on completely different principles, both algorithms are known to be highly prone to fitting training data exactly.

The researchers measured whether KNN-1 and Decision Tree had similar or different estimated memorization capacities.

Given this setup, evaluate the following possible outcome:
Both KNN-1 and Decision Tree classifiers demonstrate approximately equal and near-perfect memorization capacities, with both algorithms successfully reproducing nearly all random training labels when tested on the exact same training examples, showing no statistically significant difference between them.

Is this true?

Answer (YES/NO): YES